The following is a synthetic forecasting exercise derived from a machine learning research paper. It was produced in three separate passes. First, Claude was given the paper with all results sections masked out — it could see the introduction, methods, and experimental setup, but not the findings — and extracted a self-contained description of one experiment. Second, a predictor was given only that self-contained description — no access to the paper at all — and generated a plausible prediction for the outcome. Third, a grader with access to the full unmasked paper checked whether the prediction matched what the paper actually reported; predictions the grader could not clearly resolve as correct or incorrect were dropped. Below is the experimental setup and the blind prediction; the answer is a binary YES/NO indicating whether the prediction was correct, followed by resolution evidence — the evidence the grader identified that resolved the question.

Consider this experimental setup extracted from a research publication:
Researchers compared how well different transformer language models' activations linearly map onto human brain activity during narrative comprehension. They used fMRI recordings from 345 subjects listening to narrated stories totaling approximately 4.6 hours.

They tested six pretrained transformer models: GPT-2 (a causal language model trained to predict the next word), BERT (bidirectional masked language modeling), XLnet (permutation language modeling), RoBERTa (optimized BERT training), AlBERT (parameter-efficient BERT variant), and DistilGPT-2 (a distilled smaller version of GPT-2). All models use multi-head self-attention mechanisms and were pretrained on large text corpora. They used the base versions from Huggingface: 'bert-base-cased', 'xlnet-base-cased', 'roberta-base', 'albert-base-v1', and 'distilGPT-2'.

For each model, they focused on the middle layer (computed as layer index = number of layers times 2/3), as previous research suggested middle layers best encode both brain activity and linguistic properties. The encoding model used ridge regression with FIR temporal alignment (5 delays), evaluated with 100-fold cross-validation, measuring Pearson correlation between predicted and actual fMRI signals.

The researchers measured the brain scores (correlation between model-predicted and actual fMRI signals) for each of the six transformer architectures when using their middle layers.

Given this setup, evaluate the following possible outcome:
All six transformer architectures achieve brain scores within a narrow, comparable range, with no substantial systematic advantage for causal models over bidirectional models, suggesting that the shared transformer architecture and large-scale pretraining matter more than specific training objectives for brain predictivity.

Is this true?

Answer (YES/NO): NO